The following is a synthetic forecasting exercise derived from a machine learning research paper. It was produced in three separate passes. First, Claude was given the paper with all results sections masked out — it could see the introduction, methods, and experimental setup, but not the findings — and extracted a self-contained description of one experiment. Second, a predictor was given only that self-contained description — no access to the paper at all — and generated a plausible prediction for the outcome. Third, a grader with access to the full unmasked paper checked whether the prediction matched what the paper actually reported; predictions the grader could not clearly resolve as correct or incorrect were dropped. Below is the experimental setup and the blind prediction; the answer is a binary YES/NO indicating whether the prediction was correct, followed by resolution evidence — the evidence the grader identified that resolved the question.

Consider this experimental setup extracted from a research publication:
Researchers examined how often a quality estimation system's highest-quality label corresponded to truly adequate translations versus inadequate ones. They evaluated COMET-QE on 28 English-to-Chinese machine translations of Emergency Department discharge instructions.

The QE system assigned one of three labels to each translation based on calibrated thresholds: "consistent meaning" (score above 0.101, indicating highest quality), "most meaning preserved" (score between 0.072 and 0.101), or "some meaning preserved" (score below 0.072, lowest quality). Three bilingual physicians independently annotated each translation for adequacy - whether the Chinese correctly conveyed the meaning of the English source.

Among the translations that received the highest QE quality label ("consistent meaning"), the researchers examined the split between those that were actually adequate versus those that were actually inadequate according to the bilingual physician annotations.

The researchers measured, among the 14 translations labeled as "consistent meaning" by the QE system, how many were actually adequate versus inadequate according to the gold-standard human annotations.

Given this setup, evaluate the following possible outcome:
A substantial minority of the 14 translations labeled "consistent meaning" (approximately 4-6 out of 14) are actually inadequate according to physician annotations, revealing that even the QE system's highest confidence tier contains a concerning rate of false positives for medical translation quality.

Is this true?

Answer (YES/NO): YES